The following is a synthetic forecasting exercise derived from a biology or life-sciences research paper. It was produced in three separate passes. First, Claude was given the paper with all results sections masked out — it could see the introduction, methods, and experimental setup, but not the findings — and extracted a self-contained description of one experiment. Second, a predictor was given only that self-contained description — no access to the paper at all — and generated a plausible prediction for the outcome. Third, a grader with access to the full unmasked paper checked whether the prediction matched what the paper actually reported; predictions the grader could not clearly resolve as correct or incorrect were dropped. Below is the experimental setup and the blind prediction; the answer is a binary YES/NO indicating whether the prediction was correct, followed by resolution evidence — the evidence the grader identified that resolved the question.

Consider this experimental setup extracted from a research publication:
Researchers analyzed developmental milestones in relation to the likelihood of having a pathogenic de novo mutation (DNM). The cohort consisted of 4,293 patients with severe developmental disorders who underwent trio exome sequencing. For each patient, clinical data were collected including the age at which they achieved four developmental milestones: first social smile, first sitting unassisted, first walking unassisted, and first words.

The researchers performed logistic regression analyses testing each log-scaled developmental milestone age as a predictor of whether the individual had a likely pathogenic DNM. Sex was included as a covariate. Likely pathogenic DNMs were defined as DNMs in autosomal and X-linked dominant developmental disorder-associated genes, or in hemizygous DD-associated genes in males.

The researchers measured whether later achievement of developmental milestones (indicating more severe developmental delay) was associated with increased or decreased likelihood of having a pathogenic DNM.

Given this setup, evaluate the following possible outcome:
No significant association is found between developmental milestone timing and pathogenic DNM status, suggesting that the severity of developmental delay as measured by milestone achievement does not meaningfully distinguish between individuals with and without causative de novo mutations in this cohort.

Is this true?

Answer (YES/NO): NO